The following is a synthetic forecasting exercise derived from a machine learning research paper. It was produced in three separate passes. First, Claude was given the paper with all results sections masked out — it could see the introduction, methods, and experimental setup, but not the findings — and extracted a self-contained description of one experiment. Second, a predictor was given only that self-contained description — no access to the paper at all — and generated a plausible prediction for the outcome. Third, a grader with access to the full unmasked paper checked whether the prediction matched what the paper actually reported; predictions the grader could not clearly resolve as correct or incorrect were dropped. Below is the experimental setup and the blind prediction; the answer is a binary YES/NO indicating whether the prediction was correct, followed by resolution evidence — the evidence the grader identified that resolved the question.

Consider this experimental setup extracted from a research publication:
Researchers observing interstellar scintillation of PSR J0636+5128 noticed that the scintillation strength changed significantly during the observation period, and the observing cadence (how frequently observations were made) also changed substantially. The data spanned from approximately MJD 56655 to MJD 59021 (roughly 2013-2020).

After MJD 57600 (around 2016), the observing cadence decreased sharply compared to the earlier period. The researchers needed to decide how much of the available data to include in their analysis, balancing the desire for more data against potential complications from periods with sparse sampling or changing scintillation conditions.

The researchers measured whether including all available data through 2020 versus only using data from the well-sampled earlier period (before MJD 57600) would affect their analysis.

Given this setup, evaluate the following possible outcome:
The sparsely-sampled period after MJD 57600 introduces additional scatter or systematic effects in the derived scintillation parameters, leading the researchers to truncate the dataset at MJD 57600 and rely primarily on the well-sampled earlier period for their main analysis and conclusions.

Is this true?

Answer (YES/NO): YES